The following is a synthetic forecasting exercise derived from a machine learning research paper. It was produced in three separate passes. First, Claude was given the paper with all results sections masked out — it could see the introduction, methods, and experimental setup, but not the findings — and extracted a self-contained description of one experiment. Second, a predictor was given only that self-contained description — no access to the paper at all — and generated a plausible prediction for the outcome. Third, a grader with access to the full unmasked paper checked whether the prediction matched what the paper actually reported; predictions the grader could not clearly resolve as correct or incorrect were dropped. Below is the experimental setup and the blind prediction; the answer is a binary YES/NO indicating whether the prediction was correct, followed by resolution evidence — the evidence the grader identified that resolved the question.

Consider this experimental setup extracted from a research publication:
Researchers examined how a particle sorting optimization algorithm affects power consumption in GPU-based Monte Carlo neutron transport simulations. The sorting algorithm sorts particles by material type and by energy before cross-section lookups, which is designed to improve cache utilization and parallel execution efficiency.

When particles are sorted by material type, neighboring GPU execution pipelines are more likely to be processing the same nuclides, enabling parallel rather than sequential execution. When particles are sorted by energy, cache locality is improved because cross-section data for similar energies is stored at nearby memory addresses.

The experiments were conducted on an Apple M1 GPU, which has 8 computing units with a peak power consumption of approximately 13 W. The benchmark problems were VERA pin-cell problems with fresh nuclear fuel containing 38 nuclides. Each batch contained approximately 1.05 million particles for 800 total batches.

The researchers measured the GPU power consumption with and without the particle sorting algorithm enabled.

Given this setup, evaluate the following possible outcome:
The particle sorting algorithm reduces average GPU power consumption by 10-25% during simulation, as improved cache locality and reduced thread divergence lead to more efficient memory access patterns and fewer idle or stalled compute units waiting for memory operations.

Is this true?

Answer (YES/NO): NO